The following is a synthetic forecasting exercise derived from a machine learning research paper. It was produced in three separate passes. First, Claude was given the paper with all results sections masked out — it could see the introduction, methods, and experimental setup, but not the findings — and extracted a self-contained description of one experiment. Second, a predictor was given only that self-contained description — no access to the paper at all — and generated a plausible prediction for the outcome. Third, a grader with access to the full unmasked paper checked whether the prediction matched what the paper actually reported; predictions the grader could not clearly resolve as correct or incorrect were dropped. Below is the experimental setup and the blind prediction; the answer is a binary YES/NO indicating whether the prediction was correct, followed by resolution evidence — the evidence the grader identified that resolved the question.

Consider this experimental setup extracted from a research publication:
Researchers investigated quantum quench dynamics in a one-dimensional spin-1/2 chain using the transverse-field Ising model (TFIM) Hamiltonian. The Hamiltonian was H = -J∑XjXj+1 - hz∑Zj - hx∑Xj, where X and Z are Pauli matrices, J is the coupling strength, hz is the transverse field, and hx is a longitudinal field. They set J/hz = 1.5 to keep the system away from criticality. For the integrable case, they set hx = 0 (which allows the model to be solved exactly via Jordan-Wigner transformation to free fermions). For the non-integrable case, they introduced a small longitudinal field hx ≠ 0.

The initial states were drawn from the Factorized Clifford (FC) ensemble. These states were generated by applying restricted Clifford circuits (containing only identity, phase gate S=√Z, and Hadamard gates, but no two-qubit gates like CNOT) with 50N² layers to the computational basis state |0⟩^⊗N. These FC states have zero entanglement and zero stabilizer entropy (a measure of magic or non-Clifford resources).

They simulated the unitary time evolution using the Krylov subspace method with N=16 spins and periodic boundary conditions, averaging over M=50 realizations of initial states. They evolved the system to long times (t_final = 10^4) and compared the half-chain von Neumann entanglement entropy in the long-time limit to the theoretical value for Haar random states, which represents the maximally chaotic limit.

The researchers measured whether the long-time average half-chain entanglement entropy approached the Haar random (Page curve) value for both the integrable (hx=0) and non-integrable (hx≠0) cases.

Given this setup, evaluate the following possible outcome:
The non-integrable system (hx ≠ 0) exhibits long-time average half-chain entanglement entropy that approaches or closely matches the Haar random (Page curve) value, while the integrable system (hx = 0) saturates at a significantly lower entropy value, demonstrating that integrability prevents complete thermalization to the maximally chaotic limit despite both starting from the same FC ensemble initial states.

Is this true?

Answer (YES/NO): YES